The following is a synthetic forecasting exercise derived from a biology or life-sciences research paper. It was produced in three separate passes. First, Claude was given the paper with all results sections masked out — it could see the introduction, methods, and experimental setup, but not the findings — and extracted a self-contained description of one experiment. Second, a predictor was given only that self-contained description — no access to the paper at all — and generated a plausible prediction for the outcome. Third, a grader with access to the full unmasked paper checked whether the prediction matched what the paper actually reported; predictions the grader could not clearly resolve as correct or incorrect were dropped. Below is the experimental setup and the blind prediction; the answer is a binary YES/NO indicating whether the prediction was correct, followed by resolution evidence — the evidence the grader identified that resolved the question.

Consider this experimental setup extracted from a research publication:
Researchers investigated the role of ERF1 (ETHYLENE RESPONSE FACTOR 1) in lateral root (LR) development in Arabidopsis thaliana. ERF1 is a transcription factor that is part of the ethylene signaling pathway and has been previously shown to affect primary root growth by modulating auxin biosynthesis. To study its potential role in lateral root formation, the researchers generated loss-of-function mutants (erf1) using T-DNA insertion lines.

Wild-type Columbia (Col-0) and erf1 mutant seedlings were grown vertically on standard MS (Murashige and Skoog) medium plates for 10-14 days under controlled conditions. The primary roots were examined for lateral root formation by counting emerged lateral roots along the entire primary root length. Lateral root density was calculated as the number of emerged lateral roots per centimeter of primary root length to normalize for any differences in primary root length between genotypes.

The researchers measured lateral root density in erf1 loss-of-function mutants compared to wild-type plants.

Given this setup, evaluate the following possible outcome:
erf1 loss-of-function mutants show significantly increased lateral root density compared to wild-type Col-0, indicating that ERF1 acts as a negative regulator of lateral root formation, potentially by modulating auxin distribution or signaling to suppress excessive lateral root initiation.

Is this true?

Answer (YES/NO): YES